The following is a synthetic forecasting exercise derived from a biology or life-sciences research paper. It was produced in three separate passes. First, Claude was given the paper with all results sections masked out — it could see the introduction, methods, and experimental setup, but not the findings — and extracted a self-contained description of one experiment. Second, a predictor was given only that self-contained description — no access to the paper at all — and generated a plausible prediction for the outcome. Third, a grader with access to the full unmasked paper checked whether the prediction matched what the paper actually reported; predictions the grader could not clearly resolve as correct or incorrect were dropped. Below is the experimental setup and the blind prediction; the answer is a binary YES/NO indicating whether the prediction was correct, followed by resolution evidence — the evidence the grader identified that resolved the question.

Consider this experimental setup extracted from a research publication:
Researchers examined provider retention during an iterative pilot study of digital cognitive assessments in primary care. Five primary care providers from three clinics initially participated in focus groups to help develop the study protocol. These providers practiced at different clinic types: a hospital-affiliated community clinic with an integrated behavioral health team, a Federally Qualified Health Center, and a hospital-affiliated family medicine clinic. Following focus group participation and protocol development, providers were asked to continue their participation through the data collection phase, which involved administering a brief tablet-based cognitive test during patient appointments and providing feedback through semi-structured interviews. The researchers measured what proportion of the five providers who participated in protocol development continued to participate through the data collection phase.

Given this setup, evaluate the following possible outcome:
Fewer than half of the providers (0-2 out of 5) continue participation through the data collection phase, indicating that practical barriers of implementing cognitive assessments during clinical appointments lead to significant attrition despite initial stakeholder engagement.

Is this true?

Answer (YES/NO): NO